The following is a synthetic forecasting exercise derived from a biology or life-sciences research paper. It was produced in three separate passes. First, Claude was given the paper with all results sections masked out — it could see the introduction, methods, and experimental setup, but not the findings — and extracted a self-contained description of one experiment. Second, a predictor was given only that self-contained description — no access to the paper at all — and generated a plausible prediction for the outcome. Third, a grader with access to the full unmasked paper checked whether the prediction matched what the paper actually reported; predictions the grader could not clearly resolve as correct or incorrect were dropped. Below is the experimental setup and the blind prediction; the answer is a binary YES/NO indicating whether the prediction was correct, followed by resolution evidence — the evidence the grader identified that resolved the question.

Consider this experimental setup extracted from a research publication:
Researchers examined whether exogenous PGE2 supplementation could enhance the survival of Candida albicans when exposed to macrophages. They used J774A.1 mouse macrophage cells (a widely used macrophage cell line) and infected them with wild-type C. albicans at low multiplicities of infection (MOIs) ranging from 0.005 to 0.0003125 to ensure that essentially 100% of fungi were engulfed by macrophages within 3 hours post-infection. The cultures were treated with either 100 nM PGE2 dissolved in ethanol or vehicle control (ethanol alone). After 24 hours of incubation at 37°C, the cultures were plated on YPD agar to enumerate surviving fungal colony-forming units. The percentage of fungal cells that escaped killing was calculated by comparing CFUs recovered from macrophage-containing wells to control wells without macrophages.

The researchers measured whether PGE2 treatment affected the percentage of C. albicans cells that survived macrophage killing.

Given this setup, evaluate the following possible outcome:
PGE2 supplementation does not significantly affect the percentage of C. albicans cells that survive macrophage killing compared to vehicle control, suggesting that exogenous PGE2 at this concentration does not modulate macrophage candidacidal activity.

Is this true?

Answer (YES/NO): NO